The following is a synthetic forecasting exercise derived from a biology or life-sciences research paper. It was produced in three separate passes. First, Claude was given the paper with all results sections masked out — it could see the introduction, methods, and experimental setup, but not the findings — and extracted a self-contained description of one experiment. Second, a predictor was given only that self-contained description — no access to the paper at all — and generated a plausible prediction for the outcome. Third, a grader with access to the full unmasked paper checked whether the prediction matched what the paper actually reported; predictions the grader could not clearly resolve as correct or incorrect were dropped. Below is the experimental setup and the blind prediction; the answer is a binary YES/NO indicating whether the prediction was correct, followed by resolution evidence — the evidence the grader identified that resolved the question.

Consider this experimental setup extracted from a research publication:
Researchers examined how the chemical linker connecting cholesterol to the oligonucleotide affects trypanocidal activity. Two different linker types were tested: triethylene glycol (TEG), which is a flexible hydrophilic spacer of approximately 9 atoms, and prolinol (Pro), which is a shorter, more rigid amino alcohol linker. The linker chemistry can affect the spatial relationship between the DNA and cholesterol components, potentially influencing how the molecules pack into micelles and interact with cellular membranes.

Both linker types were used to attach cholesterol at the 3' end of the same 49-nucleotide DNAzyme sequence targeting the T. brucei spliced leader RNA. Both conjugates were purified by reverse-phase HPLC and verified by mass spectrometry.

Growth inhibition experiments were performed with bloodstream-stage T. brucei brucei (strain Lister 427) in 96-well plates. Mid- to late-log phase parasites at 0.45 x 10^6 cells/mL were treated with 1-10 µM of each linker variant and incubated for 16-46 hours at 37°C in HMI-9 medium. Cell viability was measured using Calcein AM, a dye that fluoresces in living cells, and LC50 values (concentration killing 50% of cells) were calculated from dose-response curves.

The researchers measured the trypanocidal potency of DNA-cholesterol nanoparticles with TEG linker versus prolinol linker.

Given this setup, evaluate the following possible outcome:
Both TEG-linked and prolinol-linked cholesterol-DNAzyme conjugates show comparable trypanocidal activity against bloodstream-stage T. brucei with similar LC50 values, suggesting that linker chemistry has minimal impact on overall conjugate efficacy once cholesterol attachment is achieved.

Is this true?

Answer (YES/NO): YES